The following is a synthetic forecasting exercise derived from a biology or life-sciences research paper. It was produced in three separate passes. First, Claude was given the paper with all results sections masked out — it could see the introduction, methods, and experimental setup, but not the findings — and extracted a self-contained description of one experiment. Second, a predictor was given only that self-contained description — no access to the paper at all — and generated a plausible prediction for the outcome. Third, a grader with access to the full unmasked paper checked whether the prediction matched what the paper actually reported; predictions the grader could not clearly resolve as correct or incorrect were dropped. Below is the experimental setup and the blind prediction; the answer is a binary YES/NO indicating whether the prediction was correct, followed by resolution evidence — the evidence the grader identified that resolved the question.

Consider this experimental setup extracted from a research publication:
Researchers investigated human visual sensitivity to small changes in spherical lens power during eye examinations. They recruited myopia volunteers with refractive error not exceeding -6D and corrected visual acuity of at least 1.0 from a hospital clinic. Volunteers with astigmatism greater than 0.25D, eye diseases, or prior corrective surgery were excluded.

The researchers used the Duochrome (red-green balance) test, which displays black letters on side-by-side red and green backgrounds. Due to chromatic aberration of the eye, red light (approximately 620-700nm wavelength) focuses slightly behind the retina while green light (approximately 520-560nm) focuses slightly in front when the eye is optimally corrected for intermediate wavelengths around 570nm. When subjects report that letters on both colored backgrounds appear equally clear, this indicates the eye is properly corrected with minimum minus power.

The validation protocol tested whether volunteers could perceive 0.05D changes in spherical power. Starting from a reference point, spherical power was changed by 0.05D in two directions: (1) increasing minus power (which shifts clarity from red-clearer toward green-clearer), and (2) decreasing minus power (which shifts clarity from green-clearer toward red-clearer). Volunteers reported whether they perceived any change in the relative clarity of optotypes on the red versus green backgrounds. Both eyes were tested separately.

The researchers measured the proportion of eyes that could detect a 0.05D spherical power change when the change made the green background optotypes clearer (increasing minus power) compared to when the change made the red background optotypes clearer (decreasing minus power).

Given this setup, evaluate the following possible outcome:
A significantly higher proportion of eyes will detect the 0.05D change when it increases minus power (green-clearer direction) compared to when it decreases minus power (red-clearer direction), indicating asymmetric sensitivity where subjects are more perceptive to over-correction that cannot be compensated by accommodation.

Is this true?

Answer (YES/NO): NO